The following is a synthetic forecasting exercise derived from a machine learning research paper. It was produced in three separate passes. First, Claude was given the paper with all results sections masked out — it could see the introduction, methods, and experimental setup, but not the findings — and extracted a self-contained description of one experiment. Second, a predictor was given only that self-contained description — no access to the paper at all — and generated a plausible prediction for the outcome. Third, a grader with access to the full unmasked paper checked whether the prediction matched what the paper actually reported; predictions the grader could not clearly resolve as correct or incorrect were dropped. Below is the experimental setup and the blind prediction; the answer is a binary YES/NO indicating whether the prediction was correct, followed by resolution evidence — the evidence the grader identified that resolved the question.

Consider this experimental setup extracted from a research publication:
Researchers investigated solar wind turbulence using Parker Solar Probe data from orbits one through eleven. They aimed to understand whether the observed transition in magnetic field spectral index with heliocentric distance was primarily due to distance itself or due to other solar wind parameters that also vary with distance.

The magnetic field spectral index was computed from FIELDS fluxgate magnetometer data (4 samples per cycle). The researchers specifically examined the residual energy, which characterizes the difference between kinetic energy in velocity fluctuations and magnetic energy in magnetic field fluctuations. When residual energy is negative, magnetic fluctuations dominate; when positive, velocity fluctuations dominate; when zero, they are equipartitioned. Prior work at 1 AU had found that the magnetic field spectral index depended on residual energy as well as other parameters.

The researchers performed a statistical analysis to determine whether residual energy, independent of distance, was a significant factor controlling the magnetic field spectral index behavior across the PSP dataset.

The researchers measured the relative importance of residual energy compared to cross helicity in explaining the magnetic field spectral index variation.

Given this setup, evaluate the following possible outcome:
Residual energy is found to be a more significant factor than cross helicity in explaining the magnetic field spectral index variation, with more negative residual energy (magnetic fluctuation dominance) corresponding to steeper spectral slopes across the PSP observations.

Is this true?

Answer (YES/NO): NO